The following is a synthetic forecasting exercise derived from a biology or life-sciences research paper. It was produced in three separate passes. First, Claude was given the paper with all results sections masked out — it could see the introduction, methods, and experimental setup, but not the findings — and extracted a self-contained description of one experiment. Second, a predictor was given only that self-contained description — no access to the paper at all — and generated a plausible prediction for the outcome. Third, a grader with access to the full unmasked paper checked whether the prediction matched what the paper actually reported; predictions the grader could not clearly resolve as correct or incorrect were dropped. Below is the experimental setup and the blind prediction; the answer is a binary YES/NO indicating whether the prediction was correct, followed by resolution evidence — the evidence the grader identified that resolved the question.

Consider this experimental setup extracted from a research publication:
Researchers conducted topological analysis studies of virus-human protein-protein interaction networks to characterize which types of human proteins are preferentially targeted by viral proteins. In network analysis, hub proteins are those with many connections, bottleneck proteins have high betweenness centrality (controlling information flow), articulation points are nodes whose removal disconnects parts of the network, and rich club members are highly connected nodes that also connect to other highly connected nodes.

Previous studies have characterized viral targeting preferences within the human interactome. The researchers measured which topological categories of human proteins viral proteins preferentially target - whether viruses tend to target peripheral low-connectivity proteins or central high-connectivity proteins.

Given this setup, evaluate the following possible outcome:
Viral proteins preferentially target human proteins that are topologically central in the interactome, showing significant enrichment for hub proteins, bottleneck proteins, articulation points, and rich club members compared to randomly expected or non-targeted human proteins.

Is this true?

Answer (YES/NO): YES